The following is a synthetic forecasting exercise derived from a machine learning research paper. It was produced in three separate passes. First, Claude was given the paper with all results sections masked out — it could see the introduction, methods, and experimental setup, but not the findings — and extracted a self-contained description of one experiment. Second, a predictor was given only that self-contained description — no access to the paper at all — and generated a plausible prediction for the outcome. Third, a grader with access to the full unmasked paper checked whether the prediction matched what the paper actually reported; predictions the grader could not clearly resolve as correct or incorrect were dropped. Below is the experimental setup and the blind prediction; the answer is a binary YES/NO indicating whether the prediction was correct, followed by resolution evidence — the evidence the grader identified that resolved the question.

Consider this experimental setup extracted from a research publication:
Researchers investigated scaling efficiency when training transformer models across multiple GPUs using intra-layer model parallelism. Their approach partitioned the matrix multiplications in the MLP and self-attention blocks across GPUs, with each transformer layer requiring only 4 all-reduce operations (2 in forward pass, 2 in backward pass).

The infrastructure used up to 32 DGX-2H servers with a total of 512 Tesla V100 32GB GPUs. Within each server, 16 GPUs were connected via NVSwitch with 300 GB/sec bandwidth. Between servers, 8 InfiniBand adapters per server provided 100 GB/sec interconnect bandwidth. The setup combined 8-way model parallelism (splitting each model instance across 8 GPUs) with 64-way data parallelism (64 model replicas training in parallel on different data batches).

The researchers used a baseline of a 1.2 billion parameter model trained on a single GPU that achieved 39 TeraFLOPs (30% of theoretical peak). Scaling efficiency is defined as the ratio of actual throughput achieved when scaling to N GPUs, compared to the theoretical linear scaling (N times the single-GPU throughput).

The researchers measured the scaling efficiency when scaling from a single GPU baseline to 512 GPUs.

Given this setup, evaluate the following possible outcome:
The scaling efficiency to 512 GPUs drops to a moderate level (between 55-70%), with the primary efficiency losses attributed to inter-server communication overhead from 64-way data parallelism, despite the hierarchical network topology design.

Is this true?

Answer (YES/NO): NO